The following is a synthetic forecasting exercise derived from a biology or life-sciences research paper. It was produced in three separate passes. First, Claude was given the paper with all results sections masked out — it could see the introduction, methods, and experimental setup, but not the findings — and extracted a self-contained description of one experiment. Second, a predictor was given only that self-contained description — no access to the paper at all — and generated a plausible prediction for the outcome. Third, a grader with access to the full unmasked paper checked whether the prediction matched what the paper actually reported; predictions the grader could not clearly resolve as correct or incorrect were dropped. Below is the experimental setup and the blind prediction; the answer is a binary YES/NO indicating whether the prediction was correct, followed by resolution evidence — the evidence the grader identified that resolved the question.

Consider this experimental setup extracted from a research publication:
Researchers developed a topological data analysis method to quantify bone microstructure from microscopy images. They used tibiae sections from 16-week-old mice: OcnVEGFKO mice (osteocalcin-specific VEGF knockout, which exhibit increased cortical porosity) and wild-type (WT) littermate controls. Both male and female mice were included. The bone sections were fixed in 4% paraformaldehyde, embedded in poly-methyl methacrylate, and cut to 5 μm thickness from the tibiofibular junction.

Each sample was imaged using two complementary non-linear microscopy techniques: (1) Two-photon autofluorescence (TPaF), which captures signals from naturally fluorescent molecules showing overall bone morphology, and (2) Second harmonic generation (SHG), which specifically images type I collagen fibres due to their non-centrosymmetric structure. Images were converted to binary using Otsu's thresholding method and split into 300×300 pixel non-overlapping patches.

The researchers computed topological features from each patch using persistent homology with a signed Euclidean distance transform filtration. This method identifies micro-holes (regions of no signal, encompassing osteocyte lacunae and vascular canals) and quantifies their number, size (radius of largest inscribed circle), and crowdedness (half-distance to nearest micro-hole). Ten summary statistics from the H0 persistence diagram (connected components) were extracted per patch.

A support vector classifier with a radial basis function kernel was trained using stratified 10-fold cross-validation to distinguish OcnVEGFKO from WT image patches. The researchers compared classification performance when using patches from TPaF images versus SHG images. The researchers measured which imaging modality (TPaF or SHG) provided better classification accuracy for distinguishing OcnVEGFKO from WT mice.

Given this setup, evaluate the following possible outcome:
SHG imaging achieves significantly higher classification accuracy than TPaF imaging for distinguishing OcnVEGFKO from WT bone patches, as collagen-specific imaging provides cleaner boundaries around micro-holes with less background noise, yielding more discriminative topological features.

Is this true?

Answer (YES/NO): YES